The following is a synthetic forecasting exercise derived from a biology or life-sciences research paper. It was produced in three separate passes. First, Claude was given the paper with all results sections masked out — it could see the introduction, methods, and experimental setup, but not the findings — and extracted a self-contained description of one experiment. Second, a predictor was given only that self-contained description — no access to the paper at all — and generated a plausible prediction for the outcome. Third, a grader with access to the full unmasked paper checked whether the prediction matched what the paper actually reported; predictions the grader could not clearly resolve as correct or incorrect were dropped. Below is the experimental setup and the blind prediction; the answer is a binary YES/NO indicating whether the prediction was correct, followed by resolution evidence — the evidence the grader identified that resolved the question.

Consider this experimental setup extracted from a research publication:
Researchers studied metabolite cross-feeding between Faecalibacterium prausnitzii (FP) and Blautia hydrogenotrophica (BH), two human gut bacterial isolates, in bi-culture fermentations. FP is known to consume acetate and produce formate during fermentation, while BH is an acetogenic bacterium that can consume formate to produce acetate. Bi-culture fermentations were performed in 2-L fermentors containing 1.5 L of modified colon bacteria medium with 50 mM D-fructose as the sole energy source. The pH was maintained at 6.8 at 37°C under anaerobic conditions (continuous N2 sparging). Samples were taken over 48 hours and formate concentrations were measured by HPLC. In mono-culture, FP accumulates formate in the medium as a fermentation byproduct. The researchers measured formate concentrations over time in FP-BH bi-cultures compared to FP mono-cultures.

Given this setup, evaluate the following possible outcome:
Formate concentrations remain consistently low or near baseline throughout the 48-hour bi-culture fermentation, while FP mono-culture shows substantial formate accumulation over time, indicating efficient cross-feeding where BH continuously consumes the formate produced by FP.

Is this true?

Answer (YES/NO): NO